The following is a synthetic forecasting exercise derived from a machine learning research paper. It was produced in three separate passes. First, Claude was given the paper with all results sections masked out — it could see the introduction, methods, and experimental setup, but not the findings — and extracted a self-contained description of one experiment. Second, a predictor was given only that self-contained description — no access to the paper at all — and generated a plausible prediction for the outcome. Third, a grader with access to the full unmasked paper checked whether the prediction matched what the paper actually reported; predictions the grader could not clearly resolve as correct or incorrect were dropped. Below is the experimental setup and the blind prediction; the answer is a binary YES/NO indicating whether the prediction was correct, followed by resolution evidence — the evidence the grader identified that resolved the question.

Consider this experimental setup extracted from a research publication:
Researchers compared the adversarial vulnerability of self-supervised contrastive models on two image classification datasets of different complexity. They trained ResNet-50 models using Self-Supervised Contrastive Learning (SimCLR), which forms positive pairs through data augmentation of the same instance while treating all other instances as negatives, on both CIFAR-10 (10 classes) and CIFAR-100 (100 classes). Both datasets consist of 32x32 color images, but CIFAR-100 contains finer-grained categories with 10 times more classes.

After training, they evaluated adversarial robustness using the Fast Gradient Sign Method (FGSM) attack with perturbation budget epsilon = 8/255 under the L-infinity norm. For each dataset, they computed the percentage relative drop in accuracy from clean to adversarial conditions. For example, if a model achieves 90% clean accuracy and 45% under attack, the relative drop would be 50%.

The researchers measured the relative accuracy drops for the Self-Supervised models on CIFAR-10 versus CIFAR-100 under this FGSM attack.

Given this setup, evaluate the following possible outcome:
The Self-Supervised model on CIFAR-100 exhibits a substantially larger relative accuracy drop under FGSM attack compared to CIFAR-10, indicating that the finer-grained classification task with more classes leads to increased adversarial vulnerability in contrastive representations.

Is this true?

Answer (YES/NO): YES